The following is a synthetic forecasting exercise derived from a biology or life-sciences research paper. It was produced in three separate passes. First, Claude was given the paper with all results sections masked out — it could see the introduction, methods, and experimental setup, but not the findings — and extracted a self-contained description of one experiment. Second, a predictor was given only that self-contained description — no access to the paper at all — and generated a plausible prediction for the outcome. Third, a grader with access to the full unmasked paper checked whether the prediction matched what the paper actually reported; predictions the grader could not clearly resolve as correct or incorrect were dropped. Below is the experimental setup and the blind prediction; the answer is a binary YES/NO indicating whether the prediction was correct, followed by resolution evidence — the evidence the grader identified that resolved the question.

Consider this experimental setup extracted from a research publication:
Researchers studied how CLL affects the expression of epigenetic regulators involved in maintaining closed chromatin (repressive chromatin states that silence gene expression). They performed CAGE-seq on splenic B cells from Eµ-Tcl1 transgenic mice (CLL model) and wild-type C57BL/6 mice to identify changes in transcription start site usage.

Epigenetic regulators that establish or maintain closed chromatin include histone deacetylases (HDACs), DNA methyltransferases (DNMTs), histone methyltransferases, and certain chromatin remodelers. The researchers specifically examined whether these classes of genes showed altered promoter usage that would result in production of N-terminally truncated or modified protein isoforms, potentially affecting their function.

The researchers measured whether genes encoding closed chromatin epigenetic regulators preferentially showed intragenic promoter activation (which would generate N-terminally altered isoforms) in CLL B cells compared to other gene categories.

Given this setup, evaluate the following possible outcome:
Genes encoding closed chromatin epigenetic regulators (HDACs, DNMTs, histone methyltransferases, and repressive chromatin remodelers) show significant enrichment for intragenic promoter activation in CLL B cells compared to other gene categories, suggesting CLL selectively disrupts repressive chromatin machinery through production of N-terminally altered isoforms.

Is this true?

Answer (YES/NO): NO